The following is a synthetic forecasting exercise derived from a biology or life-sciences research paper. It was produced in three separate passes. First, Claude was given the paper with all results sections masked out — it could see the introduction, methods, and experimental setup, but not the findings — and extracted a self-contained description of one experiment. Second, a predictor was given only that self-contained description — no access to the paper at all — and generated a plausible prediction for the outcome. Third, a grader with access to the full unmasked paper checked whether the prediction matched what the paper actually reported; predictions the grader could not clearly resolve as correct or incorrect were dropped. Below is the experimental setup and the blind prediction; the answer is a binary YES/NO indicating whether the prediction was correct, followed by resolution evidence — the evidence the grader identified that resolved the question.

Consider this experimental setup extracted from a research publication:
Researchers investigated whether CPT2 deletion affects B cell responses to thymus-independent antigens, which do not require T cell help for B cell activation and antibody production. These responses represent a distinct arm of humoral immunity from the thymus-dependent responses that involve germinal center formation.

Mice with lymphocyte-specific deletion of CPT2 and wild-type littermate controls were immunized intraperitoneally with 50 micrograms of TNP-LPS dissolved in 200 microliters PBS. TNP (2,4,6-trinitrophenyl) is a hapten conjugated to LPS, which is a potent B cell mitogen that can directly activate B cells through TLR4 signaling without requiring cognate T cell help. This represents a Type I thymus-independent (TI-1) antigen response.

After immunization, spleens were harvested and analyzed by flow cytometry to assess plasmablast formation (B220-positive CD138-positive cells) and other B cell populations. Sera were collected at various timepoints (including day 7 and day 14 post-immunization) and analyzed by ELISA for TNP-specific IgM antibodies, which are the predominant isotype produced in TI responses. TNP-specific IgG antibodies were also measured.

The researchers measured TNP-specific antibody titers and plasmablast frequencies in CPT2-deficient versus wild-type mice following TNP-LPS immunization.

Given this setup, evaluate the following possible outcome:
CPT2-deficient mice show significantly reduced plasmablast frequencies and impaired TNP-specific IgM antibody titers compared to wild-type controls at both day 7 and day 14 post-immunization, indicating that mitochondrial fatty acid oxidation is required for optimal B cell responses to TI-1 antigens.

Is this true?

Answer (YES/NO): NO